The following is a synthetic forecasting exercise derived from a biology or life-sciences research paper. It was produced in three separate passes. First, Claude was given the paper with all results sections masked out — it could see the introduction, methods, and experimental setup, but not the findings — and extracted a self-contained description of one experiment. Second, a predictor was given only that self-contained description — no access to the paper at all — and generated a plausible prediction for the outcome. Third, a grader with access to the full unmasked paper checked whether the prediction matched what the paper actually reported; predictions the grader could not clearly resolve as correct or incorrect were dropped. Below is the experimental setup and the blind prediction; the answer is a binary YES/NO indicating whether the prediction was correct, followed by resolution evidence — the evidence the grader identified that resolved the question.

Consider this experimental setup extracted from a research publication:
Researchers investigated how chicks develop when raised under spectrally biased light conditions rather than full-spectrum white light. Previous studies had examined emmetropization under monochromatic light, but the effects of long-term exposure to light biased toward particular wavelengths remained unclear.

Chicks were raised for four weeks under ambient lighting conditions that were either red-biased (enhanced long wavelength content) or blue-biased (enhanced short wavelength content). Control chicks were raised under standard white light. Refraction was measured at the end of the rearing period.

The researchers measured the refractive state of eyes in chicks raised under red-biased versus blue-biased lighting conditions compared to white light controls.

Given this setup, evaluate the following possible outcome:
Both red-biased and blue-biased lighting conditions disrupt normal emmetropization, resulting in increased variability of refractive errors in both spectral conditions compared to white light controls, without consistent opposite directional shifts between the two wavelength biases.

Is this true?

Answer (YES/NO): NO